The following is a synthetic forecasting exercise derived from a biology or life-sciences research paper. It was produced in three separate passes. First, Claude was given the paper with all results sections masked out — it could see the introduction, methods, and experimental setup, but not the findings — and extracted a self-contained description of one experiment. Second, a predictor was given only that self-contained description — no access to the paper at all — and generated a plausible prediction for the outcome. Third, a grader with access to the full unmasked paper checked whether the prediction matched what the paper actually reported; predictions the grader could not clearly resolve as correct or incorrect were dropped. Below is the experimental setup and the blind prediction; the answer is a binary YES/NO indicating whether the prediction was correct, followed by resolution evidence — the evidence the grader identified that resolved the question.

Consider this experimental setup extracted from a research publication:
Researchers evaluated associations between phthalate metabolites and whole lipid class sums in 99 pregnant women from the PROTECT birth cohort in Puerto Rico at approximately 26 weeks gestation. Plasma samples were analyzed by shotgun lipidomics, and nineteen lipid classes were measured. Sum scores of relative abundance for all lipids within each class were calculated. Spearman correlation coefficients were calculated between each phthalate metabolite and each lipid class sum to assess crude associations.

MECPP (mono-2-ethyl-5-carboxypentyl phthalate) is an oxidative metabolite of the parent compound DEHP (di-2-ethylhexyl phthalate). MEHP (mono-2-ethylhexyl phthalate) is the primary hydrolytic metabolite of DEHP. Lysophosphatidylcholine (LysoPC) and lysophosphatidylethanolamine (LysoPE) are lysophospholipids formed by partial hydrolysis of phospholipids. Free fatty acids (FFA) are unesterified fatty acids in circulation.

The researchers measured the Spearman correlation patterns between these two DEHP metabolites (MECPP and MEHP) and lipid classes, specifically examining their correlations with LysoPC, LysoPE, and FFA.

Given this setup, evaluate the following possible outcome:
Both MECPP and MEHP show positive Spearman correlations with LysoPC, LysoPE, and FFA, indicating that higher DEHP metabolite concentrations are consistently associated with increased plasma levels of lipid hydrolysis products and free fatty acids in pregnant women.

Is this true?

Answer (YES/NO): NO